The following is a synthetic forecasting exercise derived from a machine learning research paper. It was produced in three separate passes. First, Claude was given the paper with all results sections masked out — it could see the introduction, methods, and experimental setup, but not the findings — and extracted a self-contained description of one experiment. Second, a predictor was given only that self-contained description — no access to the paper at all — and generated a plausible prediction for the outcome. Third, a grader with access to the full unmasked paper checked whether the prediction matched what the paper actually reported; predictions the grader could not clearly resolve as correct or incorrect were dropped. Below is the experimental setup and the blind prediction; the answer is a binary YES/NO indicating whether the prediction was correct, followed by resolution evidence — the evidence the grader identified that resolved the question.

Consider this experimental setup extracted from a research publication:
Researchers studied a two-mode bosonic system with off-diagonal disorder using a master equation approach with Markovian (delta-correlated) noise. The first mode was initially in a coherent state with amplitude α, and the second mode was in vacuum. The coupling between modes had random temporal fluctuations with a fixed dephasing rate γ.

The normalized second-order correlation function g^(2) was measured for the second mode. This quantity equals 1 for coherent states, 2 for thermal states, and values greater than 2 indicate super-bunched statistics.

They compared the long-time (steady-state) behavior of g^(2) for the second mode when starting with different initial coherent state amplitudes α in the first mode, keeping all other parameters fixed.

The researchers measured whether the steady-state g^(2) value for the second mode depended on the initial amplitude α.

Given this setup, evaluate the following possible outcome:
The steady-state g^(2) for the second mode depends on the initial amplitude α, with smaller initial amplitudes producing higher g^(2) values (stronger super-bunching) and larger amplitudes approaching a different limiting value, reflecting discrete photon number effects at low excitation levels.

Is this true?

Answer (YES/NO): NO